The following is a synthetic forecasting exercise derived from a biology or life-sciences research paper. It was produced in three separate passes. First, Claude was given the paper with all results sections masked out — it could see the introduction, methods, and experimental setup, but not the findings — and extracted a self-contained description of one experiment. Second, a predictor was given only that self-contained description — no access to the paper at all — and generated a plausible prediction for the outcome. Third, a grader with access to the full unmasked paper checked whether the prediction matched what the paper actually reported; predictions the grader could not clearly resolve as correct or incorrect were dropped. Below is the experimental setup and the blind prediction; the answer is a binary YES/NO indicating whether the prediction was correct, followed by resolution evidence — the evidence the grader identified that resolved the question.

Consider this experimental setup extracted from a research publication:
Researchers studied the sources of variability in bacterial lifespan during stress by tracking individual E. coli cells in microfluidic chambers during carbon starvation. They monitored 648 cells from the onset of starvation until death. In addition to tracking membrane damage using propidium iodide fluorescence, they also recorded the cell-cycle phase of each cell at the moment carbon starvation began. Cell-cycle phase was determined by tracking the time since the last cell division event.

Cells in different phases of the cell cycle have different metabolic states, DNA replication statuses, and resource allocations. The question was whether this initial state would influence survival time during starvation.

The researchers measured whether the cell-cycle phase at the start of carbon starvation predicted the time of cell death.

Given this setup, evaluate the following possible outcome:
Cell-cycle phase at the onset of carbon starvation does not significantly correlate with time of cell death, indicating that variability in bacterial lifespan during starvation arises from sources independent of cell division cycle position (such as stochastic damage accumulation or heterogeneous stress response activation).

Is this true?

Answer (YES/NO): YES